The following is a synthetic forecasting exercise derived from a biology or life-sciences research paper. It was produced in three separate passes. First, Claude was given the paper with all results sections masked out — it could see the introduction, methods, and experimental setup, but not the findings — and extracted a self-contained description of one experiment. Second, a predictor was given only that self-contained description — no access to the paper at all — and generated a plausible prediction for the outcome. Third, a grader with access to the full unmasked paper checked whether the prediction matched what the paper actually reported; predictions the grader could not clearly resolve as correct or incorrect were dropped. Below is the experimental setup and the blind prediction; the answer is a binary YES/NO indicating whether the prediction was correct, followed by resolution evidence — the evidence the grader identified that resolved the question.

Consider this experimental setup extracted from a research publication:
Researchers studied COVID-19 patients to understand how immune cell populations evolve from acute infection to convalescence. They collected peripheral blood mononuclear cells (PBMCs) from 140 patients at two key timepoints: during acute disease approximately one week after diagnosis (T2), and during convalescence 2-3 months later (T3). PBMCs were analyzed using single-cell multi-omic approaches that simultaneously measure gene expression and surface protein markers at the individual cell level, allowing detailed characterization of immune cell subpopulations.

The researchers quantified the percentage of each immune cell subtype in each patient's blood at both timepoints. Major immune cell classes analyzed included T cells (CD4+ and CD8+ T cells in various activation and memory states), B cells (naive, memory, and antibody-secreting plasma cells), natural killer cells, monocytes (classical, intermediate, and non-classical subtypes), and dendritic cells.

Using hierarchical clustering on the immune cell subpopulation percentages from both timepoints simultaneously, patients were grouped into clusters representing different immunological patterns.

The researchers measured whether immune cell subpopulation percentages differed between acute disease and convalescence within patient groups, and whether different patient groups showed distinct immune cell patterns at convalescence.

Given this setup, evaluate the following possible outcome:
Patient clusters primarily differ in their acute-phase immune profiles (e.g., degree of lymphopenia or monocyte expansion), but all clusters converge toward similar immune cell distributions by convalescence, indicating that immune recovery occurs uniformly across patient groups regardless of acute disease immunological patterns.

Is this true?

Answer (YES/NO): NO